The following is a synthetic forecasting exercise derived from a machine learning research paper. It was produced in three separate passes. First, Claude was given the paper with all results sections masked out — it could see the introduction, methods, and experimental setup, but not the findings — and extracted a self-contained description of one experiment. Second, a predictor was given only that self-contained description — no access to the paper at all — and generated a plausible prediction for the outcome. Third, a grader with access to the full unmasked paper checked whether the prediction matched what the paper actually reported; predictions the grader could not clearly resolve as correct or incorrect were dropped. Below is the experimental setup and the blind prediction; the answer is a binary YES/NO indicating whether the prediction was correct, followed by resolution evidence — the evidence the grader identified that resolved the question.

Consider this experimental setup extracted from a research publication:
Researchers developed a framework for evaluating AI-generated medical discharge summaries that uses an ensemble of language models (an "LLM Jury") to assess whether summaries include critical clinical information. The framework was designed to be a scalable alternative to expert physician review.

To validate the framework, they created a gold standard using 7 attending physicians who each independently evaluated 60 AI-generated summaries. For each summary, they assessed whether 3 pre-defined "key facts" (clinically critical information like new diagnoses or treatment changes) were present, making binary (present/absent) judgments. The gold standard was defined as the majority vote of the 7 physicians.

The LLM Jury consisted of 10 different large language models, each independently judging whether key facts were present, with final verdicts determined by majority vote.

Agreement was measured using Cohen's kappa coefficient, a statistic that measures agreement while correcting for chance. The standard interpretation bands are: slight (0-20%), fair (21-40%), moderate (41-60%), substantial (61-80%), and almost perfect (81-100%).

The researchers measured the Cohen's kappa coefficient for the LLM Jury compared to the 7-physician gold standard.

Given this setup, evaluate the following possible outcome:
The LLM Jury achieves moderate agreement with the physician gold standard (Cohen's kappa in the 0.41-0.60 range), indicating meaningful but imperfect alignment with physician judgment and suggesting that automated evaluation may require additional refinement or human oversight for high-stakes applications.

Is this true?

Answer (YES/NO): NO